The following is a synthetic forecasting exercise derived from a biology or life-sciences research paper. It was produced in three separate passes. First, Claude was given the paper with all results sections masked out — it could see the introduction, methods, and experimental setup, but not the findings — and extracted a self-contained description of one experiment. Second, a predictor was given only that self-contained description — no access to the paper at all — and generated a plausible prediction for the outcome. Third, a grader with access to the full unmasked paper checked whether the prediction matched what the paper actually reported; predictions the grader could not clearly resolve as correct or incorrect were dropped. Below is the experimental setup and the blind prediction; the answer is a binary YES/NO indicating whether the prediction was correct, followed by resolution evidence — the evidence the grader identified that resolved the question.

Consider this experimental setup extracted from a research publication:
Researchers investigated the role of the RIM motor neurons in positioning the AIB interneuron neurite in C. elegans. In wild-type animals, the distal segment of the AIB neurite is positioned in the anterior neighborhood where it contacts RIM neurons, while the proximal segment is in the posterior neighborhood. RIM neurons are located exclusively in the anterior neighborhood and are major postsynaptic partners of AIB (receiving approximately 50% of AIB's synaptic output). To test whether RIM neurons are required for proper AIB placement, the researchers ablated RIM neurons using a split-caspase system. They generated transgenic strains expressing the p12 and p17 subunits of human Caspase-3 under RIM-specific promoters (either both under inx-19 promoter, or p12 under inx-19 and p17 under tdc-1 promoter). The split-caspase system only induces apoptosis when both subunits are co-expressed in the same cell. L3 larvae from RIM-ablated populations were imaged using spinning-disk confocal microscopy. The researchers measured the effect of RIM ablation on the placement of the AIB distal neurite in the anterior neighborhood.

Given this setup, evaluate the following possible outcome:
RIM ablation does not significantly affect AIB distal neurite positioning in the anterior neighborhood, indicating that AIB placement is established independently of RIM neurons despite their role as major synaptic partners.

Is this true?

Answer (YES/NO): NO